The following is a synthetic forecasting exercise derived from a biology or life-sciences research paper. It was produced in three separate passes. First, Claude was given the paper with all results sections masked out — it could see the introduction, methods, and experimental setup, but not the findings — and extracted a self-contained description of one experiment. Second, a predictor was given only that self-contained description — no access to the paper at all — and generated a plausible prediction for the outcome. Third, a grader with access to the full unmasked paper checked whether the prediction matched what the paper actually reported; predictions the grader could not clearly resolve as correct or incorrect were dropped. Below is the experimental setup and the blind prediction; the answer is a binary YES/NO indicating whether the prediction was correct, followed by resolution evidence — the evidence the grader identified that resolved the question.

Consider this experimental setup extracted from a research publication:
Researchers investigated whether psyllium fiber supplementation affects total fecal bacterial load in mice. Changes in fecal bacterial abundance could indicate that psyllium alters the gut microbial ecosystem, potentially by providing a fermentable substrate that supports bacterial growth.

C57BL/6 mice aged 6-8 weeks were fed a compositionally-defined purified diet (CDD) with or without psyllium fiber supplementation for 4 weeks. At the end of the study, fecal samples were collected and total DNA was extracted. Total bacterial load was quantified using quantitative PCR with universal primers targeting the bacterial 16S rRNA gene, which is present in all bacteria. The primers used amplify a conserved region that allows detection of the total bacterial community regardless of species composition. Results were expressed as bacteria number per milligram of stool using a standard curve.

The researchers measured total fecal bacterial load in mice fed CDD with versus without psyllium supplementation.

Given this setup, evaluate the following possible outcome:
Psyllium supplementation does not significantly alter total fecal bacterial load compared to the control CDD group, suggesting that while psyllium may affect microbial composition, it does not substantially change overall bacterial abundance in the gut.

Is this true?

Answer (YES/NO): NO